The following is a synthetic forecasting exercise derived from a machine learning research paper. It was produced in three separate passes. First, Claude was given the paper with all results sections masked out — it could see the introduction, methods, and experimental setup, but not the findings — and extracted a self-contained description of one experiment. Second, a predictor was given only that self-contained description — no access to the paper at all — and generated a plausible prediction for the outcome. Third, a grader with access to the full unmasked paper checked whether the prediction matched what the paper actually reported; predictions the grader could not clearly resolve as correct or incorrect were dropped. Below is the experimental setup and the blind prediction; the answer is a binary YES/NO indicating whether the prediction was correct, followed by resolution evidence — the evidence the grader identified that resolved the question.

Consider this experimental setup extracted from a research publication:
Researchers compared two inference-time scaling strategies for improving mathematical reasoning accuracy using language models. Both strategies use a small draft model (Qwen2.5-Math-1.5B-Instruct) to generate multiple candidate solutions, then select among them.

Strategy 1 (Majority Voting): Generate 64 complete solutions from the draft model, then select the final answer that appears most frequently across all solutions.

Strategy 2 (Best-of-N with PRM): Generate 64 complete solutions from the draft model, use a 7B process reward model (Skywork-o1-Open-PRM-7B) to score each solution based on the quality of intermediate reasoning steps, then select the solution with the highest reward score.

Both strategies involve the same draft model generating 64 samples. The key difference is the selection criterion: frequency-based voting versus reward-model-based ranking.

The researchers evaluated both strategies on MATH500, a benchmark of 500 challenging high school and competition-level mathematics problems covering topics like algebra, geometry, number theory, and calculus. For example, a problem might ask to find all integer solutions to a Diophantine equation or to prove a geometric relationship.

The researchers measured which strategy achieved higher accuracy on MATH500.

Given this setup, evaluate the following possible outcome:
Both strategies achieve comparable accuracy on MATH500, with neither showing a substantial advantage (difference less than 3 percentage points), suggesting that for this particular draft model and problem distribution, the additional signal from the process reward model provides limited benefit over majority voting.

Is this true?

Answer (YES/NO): YES